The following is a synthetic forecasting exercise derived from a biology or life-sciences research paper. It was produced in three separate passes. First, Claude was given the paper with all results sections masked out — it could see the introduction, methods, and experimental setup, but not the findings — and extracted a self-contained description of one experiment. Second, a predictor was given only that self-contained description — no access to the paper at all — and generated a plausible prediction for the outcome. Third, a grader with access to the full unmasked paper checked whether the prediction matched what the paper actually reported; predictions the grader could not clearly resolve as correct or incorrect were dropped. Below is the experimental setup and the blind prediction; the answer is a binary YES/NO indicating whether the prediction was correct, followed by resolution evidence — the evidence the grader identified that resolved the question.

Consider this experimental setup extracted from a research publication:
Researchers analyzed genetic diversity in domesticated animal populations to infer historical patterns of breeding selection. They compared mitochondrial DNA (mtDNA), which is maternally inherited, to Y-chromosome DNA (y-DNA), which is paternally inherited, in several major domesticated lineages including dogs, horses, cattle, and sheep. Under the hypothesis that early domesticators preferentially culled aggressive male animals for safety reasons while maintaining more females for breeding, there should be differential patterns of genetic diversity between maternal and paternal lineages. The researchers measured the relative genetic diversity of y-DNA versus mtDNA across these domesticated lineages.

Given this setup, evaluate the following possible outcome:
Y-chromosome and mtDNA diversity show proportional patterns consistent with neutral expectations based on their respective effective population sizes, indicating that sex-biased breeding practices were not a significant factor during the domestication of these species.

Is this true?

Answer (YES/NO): NO